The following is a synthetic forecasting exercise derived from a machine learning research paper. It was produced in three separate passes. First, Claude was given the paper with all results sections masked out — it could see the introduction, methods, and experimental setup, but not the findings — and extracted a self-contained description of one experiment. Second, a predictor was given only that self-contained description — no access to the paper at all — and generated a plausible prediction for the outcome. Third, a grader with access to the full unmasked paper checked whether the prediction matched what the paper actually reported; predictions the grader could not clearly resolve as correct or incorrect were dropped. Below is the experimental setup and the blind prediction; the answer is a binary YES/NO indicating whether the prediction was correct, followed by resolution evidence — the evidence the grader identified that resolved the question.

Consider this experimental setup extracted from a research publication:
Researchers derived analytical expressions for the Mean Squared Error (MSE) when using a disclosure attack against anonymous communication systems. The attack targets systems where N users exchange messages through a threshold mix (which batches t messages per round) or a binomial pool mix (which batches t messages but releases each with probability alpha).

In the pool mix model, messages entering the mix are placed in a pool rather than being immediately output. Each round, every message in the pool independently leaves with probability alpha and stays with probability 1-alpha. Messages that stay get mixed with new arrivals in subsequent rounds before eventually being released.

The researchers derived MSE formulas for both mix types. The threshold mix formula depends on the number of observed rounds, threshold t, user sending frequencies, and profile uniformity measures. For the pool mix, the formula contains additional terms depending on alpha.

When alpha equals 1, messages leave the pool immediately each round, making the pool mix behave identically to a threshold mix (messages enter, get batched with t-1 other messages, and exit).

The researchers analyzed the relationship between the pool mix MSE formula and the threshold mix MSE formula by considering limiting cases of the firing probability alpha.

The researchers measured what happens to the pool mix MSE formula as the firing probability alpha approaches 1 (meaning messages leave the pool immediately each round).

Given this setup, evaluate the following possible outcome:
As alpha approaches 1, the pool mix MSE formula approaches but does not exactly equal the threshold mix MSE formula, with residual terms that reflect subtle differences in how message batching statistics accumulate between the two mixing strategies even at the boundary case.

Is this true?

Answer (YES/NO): NO